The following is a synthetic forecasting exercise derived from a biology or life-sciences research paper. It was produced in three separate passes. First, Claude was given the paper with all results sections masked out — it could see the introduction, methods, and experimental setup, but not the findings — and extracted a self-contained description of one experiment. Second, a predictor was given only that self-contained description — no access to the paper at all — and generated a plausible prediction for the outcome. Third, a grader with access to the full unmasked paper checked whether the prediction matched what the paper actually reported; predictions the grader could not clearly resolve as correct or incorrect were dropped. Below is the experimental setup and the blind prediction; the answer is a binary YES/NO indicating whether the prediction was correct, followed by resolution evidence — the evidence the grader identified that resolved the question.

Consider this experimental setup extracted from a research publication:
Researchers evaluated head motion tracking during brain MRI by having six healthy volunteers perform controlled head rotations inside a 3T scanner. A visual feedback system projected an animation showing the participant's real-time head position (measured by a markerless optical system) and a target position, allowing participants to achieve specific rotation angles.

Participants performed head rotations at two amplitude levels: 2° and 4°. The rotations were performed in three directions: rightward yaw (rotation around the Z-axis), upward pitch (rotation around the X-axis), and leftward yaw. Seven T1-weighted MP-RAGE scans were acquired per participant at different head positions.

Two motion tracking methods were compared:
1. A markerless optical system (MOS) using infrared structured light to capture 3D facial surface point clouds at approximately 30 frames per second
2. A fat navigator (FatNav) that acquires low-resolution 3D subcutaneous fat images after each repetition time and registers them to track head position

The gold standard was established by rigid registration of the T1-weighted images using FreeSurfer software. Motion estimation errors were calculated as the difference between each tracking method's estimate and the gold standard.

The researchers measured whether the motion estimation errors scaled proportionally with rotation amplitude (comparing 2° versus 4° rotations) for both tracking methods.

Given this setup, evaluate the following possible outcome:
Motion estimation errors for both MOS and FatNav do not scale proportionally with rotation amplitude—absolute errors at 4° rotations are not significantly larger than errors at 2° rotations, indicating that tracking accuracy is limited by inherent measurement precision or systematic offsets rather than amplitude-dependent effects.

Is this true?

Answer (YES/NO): NO